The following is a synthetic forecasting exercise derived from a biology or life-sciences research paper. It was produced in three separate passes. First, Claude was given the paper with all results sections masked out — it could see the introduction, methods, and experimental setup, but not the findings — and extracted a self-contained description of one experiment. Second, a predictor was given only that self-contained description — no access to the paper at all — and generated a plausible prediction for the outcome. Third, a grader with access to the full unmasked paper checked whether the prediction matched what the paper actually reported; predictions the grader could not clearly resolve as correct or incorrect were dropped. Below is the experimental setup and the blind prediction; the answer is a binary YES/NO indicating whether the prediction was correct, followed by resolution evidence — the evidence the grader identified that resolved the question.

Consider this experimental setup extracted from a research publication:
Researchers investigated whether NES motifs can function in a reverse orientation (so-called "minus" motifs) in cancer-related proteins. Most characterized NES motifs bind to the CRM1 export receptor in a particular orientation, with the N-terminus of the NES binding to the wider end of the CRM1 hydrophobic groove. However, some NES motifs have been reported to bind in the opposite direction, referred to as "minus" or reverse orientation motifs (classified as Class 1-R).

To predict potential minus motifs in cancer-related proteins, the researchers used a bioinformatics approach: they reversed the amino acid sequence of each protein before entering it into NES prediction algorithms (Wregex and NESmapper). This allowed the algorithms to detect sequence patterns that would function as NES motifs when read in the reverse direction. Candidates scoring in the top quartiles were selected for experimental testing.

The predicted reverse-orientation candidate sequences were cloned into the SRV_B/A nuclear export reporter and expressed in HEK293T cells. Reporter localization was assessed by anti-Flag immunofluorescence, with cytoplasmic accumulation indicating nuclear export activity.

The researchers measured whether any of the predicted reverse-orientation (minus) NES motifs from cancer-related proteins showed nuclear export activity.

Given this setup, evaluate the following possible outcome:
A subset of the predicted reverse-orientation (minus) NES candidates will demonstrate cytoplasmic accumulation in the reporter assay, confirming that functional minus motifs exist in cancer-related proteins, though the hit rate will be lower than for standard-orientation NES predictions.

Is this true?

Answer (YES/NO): YES